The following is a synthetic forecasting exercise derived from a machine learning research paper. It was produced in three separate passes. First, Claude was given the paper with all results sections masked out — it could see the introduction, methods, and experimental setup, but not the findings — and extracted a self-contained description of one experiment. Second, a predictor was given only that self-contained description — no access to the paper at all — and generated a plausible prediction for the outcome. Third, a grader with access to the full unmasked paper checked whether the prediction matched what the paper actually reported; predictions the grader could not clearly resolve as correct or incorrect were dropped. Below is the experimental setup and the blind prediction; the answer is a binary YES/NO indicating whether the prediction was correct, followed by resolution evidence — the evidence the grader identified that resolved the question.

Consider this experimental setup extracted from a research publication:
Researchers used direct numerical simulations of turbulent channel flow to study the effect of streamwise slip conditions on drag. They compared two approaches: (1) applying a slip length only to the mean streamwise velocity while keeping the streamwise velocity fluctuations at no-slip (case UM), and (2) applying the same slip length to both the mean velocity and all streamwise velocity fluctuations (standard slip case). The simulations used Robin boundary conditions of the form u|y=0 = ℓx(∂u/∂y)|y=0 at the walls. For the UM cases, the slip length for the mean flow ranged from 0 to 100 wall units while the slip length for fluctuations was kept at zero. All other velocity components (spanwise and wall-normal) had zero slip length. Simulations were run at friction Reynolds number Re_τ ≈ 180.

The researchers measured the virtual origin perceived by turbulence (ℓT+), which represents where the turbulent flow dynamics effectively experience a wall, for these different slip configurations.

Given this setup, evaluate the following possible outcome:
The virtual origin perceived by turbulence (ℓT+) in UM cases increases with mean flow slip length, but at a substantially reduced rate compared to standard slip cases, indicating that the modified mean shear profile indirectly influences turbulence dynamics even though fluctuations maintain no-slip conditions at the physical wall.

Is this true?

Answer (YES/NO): NO